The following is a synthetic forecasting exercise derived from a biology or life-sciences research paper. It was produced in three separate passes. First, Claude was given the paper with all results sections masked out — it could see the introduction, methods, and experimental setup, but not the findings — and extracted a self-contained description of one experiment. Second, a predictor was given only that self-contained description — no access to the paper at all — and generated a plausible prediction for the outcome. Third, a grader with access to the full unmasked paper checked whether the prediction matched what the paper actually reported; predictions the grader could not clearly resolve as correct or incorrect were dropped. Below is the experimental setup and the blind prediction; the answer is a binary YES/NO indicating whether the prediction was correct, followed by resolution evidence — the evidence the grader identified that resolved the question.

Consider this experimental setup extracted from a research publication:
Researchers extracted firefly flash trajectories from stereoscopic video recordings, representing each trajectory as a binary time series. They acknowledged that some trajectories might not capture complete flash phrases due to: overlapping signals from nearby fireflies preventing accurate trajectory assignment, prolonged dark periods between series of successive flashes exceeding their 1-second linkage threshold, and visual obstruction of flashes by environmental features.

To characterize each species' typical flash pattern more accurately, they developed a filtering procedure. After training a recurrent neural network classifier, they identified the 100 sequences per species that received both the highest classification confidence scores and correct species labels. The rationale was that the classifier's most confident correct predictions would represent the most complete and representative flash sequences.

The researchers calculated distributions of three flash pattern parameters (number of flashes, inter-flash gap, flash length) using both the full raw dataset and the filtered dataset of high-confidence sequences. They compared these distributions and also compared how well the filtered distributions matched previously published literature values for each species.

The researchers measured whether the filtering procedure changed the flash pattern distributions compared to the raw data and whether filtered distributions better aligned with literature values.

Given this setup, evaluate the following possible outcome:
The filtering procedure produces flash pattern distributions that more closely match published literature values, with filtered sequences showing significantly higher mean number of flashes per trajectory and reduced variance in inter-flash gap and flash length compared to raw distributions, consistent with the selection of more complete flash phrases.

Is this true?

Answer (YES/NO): NO